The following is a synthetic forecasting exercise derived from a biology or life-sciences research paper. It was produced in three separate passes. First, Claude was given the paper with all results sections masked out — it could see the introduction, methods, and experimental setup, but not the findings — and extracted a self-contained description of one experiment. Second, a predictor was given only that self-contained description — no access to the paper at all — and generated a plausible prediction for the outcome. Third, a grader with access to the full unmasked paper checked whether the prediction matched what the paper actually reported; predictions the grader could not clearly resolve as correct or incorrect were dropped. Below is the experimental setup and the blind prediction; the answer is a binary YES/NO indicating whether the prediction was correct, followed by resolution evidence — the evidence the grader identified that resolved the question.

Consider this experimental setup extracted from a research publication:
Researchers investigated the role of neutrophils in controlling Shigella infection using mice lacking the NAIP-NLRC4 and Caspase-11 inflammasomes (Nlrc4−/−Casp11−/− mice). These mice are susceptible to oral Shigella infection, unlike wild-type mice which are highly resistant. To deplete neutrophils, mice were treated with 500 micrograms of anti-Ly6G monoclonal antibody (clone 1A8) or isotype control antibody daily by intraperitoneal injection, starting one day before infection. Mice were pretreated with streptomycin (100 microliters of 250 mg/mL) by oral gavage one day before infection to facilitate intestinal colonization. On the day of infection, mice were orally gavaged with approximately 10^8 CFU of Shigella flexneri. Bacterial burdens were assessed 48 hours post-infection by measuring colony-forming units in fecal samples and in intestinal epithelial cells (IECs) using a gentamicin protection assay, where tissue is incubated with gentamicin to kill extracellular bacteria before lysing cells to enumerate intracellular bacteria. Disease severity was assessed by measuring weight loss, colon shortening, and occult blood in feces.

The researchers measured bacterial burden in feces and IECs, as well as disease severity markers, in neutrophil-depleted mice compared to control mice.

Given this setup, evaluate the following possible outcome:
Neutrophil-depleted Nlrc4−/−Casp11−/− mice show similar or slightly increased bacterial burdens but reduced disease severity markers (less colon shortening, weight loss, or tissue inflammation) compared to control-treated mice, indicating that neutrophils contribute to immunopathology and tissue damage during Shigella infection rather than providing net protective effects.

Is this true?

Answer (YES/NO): NO